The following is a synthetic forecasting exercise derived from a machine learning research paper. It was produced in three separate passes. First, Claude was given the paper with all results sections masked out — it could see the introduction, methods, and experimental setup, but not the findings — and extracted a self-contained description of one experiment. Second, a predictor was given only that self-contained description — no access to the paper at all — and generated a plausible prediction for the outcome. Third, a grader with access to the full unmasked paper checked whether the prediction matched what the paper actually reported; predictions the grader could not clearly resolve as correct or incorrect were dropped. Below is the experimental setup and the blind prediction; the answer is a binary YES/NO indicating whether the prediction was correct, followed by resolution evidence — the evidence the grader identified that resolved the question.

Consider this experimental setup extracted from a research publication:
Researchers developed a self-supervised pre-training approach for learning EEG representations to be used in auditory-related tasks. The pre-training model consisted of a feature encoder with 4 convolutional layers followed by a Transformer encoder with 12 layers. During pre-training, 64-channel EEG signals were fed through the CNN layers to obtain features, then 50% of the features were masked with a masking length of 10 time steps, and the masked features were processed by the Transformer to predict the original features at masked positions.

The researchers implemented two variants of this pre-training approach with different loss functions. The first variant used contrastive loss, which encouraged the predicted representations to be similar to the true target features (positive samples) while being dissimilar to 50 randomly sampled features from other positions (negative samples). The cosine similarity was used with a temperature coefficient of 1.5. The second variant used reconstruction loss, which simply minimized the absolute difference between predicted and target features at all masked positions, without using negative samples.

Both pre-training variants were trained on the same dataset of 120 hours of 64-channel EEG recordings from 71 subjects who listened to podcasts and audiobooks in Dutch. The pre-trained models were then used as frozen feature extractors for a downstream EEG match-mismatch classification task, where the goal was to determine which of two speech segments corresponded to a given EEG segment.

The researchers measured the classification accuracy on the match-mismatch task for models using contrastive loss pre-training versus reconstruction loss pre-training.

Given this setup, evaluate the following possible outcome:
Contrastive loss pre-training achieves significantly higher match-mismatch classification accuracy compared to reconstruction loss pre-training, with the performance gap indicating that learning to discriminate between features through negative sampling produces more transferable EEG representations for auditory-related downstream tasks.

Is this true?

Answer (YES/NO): NO